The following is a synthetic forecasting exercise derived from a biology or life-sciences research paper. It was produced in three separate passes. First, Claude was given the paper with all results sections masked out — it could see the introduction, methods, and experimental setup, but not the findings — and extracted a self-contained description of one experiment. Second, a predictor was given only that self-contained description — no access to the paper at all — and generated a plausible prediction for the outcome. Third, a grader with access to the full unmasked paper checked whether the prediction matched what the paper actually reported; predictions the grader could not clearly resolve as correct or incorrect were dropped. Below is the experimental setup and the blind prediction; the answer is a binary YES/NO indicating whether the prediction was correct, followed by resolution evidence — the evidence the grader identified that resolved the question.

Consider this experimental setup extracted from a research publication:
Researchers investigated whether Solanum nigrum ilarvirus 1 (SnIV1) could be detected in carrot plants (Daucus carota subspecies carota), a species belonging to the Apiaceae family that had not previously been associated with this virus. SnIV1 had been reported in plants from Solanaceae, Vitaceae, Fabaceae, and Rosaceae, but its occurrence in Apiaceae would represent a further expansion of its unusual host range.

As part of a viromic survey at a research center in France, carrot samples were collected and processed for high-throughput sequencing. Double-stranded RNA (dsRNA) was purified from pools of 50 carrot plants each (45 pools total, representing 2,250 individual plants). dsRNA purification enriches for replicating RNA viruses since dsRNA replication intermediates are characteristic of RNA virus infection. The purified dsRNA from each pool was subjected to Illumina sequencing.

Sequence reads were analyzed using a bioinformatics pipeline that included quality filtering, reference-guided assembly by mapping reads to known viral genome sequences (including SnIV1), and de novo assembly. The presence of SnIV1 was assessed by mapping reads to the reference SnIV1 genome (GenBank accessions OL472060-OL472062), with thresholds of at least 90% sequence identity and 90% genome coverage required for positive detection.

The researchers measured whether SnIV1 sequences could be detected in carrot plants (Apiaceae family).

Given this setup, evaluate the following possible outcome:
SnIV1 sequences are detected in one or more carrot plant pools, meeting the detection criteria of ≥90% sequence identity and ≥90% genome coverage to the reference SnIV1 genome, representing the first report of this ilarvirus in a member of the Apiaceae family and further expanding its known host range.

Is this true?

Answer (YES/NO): NO